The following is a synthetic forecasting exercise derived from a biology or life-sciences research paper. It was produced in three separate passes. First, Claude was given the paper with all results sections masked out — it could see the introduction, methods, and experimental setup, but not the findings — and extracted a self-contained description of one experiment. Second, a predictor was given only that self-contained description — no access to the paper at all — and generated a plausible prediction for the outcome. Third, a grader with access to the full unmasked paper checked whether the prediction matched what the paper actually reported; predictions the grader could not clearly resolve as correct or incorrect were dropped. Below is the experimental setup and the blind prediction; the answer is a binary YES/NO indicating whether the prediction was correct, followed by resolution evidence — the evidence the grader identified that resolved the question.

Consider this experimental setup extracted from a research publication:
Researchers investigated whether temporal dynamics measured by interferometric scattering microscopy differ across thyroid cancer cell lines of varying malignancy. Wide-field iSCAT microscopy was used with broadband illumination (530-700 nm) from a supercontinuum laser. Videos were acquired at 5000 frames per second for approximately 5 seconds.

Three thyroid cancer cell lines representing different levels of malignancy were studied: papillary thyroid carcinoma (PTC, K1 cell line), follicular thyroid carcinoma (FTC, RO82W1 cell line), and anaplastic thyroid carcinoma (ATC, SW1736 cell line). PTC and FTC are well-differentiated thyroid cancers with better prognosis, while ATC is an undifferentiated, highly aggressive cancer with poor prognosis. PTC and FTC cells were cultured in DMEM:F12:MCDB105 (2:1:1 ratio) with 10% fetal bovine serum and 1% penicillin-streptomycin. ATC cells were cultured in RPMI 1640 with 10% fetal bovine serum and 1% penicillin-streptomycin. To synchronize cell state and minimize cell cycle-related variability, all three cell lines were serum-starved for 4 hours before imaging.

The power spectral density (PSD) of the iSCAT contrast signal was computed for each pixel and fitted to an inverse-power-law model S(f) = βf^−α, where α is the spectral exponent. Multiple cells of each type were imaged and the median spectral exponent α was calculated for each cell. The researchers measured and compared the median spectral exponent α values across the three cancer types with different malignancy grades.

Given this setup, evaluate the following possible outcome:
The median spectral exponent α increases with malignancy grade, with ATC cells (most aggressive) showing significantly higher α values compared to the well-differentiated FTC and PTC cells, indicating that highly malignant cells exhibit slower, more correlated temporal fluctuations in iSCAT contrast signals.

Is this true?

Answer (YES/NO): NO